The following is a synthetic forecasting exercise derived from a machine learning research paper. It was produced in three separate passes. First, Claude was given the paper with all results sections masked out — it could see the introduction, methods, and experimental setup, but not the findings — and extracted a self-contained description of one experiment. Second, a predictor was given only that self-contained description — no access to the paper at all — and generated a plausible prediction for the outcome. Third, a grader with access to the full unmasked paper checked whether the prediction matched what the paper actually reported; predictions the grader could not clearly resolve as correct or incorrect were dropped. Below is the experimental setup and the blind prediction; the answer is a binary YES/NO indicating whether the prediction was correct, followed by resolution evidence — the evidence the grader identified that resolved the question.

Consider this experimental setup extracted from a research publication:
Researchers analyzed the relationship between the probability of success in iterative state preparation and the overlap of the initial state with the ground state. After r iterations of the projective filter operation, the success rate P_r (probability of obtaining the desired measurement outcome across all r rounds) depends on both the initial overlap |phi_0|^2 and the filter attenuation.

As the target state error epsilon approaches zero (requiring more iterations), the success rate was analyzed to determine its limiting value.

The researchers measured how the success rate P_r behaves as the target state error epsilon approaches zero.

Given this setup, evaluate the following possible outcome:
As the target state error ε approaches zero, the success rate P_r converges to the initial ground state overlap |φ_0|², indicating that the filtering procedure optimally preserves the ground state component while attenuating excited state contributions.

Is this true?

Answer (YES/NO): YES